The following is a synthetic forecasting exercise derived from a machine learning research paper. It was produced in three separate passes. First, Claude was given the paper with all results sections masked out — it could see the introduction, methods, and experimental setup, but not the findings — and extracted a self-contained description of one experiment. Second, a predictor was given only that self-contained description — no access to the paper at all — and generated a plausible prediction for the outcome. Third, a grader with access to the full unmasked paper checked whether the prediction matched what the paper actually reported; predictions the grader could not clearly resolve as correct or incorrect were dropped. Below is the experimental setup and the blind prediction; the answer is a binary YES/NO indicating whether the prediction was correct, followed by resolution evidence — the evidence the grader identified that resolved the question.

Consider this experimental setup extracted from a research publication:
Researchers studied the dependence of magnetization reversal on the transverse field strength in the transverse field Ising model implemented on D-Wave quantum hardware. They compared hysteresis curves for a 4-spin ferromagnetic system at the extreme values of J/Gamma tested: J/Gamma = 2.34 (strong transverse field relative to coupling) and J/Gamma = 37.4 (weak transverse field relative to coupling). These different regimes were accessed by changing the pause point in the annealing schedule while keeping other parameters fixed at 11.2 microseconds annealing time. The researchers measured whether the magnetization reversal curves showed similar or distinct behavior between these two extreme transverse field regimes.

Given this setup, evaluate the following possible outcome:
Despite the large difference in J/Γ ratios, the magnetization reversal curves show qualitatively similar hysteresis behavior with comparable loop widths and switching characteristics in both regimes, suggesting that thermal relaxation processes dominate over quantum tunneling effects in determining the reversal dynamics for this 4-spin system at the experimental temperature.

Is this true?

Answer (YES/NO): NO